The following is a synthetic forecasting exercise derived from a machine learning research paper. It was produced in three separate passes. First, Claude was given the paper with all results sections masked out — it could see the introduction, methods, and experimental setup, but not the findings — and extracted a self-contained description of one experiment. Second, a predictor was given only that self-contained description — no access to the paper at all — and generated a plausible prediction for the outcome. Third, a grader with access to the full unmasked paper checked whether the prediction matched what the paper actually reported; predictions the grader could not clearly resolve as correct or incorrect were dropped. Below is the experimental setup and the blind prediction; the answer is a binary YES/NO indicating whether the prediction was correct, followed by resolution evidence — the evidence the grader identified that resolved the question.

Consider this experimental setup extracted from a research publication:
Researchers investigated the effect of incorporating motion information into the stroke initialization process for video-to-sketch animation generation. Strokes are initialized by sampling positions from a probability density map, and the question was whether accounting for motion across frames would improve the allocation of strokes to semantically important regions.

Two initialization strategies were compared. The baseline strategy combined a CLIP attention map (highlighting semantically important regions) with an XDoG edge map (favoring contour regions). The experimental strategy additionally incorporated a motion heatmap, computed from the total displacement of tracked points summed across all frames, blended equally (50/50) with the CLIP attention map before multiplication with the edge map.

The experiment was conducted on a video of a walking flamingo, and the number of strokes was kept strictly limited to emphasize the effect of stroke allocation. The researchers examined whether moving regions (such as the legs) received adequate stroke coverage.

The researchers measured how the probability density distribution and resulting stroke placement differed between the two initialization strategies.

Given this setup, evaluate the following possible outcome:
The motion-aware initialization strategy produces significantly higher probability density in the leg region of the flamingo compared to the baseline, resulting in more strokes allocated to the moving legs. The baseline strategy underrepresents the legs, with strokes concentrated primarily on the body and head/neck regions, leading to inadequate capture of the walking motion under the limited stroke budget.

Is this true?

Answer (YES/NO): YES